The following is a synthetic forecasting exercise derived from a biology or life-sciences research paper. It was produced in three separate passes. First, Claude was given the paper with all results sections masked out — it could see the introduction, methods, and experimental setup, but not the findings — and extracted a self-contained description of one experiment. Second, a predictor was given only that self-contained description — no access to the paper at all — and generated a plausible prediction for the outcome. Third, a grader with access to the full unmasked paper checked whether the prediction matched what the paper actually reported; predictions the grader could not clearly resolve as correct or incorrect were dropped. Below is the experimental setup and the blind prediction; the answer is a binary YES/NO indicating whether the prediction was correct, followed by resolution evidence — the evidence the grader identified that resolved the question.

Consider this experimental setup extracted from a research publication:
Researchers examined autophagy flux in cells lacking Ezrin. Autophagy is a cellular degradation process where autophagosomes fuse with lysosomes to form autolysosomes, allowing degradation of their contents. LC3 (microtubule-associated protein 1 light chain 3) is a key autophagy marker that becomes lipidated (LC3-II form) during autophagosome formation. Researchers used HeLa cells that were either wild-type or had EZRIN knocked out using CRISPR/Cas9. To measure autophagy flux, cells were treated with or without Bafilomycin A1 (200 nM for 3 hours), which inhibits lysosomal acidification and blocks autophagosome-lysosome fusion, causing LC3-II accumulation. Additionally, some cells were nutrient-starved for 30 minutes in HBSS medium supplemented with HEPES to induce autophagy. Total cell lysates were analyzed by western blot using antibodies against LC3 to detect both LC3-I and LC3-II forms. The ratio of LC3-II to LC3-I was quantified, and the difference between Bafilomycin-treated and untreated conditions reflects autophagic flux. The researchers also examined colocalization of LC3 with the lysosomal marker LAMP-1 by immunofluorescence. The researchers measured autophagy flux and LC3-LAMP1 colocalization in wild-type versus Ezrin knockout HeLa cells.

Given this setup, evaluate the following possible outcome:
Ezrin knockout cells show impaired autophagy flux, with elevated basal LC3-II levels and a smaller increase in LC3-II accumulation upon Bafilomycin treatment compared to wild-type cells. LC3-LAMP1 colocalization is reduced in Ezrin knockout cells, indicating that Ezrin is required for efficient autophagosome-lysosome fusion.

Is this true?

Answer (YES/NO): NO